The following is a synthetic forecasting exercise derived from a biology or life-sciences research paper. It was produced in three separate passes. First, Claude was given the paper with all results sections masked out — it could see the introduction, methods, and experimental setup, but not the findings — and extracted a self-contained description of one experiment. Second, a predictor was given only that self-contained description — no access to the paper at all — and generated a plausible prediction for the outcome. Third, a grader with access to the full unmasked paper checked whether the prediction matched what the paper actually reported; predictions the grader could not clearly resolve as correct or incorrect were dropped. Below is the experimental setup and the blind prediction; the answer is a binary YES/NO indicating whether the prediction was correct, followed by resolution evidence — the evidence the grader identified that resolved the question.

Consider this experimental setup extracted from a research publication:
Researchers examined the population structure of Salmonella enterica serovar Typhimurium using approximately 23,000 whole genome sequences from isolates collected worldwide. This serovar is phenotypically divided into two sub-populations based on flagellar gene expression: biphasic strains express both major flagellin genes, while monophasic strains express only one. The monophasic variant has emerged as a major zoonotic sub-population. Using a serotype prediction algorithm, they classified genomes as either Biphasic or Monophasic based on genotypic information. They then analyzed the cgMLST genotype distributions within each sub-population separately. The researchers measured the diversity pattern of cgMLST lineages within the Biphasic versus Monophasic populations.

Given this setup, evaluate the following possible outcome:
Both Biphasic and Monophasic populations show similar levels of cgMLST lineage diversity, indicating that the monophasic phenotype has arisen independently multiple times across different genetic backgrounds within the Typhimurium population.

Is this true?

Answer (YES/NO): NO